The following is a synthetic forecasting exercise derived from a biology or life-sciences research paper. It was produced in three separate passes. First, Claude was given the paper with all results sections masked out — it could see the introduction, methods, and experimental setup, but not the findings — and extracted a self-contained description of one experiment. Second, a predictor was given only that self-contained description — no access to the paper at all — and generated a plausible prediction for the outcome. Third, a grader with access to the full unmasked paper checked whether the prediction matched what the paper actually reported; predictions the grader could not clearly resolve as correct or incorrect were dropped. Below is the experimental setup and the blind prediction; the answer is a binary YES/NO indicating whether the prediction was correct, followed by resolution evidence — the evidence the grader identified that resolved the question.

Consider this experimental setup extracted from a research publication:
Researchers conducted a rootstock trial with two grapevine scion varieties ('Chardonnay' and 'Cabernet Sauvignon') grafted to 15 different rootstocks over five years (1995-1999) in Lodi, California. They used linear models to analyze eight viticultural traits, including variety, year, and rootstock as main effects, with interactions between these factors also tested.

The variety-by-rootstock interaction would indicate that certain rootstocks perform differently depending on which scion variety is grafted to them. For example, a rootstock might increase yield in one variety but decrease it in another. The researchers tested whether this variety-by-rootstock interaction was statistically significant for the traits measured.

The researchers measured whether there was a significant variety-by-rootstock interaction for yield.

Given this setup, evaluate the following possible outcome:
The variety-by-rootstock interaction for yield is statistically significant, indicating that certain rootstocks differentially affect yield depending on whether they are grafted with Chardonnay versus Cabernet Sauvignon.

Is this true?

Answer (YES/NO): YES